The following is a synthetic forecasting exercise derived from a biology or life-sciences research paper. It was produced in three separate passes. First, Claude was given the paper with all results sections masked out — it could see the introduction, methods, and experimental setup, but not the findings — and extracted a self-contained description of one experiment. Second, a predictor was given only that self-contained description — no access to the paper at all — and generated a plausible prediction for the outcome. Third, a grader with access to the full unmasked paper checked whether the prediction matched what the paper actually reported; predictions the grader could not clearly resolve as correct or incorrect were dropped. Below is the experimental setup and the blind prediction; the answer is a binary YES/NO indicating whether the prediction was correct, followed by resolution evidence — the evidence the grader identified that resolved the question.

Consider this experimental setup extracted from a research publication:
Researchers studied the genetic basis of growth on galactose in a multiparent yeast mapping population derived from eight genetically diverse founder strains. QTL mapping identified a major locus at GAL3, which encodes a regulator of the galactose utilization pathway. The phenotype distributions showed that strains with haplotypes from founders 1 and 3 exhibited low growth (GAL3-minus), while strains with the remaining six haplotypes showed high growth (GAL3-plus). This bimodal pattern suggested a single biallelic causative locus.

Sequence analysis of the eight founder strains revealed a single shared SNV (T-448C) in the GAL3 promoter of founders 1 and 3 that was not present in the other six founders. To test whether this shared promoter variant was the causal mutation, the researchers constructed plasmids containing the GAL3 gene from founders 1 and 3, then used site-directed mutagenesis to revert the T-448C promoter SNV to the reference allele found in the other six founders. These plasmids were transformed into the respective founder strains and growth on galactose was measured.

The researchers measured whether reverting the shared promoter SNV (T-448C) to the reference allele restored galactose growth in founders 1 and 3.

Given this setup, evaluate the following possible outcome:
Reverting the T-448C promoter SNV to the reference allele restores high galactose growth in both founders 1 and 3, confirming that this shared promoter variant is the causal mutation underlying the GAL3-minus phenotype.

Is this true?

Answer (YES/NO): NO